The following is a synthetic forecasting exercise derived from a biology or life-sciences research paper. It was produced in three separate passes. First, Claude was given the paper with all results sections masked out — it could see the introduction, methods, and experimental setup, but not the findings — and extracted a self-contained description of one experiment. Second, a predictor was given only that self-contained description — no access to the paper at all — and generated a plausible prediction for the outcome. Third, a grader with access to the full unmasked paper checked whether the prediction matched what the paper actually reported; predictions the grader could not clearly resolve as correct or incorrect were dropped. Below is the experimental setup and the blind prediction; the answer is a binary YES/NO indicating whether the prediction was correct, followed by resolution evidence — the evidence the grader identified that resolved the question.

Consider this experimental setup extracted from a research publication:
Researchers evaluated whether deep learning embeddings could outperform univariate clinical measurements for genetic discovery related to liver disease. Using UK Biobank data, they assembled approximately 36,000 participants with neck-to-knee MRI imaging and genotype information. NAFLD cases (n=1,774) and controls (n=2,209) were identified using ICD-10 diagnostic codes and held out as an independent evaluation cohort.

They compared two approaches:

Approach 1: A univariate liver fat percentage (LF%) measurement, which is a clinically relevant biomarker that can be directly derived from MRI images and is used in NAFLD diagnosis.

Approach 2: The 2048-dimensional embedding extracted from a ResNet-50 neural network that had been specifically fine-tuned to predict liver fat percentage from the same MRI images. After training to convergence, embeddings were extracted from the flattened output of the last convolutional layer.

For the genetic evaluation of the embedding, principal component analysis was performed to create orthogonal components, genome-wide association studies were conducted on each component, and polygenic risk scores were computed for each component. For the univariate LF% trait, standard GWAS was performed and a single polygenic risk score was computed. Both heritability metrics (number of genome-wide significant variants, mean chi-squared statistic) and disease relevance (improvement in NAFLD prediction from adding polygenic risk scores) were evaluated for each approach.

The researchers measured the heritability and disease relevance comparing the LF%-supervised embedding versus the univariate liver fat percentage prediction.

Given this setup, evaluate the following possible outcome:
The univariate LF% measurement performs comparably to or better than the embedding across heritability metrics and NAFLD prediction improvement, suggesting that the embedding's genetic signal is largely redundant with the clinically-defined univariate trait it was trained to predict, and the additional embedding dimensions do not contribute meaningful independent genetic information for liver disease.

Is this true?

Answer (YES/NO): NO